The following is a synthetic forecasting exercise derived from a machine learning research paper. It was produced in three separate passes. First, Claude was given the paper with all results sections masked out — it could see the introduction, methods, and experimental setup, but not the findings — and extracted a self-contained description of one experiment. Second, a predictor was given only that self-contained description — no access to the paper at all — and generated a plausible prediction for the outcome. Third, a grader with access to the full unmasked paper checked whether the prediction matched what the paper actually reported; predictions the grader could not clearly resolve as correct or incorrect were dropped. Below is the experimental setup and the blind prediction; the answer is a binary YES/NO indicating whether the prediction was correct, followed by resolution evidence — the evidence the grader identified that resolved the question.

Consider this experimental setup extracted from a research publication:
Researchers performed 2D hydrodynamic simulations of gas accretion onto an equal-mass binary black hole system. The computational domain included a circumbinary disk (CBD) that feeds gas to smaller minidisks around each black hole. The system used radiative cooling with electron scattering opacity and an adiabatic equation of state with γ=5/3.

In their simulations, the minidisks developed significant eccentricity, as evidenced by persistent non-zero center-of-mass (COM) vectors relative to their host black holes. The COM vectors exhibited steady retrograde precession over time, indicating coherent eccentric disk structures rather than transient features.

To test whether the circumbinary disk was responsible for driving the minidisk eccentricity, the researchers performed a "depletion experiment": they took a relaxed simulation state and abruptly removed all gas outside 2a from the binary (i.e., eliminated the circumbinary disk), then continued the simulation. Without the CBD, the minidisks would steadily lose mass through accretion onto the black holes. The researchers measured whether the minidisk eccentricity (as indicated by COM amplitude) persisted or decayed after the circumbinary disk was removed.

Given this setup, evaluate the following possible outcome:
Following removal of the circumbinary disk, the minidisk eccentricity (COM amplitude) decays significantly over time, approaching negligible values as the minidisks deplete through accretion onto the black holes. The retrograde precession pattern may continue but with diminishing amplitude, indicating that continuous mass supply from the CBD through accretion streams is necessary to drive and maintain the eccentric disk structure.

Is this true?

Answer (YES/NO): NO